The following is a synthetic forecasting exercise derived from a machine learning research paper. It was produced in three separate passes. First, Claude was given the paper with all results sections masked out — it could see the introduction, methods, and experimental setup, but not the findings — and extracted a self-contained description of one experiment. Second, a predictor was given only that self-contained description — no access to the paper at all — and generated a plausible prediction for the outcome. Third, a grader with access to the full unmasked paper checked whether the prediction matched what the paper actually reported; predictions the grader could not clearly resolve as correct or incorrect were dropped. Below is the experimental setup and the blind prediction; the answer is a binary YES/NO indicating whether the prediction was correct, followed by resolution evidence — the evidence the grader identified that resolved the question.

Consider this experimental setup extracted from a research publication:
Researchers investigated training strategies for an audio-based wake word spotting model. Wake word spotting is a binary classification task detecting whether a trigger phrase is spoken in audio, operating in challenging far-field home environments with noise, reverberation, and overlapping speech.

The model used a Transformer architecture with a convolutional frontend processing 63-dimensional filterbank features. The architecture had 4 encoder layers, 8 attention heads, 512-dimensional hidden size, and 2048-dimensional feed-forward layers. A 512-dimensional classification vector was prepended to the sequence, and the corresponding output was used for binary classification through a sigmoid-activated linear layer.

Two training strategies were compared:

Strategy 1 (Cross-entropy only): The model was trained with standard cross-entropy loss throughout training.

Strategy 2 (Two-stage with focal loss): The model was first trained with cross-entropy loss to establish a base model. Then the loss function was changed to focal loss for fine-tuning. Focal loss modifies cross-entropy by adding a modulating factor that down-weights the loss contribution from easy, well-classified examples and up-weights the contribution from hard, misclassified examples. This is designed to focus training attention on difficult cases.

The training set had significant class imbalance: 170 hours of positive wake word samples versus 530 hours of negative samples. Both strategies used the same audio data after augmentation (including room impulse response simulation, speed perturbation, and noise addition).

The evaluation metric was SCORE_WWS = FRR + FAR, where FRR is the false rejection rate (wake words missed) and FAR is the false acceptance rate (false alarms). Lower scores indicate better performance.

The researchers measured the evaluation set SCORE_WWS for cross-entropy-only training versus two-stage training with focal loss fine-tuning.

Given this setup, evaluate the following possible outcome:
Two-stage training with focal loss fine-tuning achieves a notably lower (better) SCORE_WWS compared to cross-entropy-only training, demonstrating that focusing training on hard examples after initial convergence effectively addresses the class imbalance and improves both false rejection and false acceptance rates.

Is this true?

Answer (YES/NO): YES